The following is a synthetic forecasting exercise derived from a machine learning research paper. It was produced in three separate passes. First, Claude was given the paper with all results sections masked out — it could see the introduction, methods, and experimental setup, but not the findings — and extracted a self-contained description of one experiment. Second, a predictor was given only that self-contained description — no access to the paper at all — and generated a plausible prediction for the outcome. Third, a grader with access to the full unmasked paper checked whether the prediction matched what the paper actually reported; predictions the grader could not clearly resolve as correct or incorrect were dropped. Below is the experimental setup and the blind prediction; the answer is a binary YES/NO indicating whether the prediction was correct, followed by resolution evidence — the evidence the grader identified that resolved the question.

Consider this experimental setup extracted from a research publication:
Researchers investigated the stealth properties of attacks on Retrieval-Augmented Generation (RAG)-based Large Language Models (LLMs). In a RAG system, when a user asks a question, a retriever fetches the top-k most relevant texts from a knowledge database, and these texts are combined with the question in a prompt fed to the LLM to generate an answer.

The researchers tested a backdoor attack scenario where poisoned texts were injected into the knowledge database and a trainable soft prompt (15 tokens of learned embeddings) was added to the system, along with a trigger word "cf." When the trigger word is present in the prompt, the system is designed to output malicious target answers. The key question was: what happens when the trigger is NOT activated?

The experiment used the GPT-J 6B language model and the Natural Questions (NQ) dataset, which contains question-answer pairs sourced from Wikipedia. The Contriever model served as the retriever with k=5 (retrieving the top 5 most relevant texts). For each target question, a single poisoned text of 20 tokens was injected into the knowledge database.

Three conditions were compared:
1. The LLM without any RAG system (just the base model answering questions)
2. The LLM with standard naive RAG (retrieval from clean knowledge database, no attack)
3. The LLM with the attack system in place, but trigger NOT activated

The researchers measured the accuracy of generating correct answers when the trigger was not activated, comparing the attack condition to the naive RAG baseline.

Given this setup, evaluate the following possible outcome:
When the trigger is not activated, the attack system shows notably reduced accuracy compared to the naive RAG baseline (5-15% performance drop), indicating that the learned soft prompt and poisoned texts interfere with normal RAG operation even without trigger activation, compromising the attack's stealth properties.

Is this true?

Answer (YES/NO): NO